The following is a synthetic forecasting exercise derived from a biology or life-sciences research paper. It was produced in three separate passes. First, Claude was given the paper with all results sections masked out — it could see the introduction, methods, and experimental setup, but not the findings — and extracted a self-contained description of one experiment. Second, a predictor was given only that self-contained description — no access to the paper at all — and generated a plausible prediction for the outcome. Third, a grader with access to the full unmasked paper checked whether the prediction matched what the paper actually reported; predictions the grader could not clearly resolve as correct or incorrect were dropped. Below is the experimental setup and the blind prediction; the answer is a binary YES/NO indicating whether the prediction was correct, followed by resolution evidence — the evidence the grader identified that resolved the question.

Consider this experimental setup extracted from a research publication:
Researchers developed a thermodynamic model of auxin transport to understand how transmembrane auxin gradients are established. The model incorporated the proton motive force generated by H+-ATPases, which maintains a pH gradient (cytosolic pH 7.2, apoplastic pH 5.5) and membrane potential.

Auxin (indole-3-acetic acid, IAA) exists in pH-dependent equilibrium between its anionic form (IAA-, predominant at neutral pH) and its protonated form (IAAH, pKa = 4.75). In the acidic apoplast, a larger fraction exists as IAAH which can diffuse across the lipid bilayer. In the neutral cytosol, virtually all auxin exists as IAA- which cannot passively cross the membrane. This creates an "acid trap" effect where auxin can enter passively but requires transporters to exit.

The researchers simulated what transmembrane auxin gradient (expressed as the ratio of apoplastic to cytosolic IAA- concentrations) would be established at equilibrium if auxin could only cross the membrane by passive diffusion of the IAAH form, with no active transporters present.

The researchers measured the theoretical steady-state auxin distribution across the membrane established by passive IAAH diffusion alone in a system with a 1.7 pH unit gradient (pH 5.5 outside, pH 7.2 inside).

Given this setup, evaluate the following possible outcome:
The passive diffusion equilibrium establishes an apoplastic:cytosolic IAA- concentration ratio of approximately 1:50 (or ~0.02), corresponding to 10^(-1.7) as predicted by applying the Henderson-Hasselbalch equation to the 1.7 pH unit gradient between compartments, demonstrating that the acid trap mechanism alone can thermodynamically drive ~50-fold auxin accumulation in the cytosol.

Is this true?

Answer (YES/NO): YES